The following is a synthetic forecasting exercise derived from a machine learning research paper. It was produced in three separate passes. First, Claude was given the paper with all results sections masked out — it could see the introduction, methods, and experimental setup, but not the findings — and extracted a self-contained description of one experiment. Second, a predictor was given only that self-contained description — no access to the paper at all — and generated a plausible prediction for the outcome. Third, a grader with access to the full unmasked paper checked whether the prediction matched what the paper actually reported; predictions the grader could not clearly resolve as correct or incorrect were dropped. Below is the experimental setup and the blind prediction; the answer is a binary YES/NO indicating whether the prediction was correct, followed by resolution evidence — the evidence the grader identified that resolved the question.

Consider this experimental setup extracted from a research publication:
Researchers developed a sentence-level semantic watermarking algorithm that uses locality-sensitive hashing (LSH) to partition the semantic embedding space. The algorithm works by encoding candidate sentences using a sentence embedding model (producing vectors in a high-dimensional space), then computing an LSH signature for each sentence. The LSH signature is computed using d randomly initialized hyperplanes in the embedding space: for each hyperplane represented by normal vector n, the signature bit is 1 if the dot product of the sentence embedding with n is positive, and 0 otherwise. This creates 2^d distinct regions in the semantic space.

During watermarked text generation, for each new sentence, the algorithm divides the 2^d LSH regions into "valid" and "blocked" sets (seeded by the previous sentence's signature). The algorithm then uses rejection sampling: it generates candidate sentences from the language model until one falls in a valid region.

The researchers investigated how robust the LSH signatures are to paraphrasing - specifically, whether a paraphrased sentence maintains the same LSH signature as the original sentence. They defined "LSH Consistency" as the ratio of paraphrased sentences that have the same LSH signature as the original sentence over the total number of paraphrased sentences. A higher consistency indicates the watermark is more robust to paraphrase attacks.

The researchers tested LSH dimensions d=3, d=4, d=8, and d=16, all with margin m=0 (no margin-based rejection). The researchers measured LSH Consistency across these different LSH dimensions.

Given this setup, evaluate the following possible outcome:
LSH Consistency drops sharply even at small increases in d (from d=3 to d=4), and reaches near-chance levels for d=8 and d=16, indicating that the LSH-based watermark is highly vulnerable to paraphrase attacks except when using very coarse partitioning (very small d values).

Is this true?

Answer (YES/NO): NO